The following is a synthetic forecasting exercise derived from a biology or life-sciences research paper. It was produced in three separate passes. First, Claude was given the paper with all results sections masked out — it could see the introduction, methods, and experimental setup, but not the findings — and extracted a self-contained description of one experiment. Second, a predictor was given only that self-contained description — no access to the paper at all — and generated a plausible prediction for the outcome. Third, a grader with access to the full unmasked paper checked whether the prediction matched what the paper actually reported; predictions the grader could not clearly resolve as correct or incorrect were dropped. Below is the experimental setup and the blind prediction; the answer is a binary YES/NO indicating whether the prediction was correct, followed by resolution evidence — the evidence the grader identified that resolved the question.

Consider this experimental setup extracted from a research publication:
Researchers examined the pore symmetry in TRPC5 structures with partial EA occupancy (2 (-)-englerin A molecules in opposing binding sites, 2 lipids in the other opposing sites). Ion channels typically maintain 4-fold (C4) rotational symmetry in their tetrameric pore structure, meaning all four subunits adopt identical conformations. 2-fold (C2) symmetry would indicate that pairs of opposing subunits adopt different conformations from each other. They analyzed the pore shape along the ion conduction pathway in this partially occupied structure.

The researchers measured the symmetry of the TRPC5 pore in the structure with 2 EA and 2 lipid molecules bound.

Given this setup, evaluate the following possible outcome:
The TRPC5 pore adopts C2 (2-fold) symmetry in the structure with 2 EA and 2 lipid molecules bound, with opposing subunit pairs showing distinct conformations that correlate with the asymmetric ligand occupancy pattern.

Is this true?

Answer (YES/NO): YES